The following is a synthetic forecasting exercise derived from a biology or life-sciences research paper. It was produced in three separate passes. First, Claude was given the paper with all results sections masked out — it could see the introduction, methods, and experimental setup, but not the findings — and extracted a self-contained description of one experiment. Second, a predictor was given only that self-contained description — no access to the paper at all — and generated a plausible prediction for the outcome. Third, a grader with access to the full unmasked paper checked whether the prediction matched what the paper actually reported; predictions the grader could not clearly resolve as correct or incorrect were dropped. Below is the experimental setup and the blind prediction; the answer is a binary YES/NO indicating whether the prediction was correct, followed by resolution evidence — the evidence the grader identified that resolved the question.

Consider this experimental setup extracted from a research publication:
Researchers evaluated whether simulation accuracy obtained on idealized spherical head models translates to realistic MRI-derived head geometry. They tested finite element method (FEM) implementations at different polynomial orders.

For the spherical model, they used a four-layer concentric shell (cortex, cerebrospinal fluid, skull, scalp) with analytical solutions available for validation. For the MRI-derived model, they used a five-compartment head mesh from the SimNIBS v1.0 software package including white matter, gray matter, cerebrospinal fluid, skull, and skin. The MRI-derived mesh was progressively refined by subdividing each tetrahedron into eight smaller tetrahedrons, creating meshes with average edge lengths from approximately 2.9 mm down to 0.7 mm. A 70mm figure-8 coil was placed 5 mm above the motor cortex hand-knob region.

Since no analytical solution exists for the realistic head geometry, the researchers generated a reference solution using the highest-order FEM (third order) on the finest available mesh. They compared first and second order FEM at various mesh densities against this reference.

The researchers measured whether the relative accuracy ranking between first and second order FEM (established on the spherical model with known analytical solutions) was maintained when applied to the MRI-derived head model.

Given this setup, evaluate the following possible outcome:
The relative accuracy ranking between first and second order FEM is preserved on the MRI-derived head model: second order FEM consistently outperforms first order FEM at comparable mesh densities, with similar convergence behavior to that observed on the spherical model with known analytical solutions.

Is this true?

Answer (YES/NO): YES